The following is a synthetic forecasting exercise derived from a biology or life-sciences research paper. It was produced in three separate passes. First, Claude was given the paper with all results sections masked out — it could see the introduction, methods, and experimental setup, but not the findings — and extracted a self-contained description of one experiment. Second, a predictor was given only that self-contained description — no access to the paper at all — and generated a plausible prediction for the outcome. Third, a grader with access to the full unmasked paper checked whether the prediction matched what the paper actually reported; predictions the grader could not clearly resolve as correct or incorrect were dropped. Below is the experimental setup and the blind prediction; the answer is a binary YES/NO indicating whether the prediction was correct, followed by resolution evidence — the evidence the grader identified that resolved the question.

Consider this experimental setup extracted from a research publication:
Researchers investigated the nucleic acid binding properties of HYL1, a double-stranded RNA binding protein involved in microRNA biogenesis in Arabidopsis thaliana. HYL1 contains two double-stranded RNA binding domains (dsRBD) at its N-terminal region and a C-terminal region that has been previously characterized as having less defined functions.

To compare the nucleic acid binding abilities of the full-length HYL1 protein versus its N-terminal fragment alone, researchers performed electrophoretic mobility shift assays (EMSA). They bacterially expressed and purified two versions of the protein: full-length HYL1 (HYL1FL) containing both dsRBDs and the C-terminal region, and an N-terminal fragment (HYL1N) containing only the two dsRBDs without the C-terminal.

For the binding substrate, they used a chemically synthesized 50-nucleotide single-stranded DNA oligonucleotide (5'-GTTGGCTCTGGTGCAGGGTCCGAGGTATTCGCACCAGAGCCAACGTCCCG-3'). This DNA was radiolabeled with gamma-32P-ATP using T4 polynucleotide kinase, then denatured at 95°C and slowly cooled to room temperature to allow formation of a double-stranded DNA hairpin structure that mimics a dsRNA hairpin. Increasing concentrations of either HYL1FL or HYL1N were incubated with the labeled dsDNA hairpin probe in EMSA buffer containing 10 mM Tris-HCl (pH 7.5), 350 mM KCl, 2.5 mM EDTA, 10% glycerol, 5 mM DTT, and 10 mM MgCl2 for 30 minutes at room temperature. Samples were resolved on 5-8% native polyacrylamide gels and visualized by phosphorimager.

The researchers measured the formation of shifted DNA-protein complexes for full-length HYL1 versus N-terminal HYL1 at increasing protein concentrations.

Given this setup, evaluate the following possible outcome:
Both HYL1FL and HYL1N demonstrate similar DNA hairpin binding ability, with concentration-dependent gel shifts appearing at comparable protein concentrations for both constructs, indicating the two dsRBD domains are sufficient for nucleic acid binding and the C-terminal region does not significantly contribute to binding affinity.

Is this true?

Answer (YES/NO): NO